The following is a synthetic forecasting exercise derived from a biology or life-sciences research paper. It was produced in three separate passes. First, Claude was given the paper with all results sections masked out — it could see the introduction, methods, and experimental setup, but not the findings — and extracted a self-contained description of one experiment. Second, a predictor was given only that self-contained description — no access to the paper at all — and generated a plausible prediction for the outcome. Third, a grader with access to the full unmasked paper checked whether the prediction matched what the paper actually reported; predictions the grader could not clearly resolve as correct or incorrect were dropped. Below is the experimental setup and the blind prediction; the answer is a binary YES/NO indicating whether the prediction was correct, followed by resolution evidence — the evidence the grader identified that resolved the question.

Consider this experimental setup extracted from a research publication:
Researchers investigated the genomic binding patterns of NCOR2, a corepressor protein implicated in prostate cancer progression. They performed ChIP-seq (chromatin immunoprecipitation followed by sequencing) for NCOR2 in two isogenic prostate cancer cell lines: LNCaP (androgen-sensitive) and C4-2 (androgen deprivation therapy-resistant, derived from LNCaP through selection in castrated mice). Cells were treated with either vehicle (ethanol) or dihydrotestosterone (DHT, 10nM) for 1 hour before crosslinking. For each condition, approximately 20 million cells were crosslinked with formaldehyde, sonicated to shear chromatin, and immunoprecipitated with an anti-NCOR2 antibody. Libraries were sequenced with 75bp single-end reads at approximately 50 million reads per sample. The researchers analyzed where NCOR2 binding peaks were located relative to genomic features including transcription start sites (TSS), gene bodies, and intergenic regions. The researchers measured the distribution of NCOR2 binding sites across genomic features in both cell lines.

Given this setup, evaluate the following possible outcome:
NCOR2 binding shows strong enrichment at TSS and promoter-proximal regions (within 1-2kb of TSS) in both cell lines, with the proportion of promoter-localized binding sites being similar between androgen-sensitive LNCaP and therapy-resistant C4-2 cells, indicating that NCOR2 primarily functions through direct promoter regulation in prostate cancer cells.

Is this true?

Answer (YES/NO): NO